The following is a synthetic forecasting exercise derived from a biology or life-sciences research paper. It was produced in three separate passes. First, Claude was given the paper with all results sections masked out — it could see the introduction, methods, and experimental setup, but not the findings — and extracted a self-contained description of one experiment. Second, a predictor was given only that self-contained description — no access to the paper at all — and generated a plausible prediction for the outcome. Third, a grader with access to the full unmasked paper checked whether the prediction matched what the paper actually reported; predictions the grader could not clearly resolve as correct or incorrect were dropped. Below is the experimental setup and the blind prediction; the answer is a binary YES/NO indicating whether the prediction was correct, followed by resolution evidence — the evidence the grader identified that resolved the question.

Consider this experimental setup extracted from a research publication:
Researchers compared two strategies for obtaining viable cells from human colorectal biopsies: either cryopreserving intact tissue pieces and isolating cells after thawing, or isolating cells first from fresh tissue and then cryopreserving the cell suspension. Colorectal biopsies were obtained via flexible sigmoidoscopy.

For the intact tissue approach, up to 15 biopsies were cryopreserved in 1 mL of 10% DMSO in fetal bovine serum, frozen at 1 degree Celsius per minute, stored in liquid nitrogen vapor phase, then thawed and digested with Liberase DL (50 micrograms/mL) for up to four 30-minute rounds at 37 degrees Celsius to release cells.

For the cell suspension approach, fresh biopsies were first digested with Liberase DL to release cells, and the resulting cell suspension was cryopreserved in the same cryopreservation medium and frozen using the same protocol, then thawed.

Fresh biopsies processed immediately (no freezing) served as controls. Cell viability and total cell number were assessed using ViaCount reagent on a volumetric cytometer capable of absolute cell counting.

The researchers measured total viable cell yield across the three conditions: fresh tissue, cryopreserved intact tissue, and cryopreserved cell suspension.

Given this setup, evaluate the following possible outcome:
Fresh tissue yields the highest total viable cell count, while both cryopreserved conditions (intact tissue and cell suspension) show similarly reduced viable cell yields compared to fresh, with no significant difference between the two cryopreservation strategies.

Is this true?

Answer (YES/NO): NO